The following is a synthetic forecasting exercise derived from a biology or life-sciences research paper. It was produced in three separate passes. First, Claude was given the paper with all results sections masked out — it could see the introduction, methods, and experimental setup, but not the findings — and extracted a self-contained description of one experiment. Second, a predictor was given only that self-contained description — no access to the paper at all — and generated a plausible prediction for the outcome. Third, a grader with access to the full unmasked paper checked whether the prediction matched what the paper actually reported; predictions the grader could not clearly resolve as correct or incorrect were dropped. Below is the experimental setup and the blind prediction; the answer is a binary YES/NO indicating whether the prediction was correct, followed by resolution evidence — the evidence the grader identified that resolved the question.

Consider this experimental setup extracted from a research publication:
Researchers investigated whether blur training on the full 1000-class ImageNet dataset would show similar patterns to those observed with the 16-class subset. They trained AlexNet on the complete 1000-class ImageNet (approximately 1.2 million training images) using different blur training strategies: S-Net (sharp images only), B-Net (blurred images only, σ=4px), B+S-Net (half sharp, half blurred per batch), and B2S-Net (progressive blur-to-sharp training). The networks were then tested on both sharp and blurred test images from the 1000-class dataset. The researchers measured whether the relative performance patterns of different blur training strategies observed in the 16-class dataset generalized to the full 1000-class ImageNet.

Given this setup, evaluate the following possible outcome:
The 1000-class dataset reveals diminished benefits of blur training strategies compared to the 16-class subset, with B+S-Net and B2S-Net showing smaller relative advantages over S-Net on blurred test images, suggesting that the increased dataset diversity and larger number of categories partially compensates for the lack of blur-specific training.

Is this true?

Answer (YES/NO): NO